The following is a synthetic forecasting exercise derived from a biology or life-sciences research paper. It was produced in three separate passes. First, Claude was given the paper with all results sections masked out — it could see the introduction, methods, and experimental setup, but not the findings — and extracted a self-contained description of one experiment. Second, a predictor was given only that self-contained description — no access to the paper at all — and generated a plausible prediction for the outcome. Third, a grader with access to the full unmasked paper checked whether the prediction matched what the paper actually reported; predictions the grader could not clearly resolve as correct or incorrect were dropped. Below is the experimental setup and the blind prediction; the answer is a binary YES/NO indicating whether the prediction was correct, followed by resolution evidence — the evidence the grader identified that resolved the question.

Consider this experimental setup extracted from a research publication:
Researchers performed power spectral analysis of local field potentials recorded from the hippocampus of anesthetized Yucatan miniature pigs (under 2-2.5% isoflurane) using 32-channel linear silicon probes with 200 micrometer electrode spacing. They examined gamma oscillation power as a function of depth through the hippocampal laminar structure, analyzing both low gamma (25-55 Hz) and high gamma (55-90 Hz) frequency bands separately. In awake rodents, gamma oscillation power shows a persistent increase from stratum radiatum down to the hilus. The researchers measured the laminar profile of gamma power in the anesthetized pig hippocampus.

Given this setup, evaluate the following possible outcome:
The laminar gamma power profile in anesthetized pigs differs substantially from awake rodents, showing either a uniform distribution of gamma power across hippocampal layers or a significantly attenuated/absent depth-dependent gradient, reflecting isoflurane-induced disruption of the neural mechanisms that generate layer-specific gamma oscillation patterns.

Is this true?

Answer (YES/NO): NO